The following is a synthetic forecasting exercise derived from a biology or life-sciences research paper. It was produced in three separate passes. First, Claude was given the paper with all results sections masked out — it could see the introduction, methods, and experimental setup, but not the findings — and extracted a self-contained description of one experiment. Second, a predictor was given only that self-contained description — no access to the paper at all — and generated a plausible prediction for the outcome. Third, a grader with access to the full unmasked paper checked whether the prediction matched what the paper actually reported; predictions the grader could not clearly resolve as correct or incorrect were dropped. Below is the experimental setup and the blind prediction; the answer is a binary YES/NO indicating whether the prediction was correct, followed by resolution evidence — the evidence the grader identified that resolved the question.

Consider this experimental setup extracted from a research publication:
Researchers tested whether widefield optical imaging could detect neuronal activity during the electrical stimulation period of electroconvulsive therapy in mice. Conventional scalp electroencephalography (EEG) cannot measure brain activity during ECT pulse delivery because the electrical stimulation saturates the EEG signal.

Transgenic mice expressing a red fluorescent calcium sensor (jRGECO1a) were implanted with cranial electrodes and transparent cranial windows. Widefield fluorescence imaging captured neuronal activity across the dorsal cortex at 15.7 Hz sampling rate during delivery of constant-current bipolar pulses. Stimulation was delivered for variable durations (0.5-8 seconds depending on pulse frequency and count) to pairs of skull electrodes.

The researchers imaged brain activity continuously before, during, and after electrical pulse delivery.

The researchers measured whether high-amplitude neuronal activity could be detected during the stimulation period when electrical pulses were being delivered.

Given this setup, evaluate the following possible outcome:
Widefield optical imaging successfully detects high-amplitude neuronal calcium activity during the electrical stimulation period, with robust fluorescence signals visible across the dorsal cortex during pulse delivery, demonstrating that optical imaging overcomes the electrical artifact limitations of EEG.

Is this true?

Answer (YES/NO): YES